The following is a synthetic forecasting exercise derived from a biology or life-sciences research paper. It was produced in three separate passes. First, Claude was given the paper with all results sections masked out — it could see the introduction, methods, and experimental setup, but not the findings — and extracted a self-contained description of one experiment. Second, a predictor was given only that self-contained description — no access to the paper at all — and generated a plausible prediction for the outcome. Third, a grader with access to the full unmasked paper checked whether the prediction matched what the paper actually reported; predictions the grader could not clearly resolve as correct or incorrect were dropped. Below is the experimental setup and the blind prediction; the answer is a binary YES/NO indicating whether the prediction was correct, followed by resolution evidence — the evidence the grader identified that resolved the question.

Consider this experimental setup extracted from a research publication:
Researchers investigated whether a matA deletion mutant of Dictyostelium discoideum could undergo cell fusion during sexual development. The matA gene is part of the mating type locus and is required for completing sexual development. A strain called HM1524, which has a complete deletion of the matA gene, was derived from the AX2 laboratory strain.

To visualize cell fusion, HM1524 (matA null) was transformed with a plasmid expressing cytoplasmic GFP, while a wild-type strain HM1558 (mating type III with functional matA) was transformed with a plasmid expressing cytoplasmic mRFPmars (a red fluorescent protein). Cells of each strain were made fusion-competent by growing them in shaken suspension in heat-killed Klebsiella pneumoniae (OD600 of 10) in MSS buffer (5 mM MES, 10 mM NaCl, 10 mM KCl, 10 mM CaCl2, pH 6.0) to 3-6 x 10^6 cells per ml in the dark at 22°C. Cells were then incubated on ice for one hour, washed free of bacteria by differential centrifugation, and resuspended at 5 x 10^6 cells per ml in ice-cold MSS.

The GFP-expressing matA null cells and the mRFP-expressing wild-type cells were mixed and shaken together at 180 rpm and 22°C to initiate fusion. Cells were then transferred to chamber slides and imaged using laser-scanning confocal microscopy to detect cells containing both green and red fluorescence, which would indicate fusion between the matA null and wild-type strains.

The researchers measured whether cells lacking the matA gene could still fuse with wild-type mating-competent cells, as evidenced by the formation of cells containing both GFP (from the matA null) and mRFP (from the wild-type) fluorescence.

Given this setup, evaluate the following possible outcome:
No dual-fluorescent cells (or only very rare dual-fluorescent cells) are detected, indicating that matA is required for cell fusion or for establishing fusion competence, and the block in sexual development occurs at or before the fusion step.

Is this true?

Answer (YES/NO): NO